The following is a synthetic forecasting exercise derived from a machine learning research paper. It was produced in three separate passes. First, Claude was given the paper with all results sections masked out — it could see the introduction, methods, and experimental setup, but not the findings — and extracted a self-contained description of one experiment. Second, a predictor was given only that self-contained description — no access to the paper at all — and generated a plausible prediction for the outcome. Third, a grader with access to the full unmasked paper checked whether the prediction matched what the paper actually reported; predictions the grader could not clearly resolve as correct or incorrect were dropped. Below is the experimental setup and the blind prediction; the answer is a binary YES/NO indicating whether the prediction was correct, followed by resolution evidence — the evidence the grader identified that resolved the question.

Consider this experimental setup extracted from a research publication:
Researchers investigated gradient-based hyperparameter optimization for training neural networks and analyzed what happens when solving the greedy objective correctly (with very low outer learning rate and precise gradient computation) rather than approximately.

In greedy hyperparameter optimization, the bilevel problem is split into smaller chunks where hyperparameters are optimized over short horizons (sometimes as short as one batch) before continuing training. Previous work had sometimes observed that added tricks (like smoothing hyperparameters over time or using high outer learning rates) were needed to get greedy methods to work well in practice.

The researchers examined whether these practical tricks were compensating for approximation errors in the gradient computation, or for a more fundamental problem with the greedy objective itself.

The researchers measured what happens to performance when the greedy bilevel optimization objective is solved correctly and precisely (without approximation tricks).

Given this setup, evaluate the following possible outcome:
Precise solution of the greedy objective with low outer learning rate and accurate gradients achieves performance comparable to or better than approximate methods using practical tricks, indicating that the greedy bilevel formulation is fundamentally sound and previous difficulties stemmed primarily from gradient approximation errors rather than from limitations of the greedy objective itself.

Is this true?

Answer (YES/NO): NO